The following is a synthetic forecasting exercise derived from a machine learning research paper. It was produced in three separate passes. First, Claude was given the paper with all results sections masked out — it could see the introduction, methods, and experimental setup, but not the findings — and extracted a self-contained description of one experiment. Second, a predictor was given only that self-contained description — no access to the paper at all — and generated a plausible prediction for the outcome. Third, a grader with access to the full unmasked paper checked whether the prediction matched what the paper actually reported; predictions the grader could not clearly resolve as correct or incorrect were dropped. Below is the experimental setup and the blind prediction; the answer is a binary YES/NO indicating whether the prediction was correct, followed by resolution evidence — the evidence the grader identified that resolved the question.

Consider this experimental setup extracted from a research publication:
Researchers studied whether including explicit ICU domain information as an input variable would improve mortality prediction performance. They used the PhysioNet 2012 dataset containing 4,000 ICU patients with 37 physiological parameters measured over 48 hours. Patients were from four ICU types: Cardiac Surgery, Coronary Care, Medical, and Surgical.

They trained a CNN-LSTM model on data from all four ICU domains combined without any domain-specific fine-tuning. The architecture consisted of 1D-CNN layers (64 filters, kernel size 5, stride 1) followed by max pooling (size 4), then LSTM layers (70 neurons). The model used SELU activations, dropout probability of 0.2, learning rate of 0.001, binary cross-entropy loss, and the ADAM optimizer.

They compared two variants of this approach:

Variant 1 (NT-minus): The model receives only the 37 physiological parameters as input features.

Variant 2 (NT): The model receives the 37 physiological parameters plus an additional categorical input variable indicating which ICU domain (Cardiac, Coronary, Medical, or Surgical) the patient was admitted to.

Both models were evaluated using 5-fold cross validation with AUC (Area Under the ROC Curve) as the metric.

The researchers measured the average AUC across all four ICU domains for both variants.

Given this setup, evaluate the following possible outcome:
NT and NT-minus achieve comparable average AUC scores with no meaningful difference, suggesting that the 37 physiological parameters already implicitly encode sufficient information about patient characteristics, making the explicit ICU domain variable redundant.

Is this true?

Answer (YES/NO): NO